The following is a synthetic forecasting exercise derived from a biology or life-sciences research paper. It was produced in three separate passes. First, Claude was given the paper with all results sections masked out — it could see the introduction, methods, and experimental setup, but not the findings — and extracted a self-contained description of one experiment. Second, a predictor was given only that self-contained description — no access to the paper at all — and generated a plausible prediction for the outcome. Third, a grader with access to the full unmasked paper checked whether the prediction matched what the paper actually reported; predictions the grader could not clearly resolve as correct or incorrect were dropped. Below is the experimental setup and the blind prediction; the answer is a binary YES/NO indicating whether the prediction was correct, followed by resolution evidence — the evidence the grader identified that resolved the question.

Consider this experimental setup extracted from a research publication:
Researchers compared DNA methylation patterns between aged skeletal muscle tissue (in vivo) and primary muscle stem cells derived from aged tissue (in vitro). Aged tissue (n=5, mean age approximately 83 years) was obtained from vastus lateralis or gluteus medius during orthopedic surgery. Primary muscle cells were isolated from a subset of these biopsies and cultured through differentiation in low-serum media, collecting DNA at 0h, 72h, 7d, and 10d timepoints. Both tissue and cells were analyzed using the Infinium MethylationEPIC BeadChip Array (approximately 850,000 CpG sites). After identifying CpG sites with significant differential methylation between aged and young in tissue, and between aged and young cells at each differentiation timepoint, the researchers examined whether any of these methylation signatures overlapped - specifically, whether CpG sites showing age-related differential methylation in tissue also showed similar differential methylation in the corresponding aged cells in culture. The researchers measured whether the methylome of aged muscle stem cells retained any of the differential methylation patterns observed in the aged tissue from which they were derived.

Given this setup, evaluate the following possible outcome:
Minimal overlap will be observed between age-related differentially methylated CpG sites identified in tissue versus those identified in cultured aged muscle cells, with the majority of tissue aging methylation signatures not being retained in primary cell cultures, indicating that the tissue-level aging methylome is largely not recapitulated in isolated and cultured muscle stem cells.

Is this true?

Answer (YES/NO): YES